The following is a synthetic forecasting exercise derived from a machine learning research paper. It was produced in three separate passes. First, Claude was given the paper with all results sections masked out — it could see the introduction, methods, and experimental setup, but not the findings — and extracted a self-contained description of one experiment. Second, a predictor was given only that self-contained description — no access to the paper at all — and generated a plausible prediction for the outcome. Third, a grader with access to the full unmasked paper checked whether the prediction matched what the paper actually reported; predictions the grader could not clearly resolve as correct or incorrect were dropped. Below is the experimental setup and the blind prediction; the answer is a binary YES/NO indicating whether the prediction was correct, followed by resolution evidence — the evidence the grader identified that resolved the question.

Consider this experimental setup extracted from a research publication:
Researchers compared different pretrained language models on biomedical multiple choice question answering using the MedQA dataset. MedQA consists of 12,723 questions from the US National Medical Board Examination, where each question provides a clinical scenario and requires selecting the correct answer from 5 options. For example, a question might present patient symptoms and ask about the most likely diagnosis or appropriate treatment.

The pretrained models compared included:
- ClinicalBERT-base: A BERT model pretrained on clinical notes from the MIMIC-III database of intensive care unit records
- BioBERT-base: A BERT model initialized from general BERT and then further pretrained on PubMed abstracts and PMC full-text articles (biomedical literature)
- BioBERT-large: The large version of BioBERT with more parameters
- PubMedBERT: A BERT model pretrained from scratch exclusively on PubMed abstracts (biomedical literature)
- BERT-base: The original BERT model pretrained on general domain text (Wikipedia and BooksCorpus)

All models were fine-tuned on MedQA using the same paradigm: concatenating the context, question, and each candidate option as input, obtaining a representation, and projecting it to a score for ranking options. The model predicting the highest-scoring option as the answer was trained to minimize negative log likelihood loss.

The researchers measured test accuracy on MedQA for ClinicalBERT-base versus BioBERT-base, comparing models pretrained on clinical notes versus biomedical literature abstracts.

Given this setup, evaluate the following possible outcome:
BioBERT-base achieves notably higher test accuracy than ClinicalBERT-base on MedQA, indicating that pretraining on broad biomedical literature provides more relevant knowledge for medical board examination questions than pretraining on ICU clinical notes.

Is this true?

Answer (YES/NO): NO